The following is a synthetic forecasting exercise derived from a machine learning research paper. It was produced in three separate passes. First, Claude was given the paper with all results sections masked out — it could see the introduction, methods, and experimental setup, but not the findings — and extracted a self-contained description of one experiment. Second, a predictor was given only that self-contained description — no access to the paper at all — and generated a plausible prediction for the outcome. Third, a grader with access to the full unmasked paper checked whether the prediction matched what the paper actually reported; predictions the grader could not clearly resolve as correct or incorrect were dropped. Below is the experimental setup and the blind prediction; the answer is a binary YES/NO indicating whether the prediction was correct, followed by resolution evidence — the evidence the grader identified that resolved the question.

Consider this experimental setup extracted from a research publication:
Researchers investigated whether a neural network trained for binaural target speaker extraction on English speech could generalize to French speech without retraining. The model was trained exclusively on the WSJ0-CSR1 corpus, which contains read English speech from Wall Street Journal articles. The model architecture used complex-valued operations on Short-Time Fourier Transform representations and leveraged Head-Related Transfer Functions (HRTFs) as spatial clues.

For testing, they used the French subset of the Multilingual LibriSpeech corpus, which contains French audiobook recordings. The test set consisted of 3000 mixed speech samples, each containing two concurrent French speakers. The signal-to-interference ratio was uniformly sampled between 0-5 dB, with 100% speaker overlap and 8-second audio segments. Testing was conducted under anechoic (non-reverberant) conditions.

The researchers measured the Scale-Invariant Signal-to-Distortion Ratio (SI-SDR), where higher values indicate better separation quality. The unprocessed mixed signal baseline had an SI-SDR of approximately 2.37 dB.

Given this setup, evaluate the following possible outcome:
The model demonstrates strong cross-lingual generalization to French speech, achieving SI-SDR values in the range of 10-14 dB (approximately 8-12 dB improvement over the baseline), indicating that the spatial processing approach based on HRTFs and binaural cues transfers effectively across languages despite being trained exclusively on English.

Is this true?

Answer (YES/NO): NO